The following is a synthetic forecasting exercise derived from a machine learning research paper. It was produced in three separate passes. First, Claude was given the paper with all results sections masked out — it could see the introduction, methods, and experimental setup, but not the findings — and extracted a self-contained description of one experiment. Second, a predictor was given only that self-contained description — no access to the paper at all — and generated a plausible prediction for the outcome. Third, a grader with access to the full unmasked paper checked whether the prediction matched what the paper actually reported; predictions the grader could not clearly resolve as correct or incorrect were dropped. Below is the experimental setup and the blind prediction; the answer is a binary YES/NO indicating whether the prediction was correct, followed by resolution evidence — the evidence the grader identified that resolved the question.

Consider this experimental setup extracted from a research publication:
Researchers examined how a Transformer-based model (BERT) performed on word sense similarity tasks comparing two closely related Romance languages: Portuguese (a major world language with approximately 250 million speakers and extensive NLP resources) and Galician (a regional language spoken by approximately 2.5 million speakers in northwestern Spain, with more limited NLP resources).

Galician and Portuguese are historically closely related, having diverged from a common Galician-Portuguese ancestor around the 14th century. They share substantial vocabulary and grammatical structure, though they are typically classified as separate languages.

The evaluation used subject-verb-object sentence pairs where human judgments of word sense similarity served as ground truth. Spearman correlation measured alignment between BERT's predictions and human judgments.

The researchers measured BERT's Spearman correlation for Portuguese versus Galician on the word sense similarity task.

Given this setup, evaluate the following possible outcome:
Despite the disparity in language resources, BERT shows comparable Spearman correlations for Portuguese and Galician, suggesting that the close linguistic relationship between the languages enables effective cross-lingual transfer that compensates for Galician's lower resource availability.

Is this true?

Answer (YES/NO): NO